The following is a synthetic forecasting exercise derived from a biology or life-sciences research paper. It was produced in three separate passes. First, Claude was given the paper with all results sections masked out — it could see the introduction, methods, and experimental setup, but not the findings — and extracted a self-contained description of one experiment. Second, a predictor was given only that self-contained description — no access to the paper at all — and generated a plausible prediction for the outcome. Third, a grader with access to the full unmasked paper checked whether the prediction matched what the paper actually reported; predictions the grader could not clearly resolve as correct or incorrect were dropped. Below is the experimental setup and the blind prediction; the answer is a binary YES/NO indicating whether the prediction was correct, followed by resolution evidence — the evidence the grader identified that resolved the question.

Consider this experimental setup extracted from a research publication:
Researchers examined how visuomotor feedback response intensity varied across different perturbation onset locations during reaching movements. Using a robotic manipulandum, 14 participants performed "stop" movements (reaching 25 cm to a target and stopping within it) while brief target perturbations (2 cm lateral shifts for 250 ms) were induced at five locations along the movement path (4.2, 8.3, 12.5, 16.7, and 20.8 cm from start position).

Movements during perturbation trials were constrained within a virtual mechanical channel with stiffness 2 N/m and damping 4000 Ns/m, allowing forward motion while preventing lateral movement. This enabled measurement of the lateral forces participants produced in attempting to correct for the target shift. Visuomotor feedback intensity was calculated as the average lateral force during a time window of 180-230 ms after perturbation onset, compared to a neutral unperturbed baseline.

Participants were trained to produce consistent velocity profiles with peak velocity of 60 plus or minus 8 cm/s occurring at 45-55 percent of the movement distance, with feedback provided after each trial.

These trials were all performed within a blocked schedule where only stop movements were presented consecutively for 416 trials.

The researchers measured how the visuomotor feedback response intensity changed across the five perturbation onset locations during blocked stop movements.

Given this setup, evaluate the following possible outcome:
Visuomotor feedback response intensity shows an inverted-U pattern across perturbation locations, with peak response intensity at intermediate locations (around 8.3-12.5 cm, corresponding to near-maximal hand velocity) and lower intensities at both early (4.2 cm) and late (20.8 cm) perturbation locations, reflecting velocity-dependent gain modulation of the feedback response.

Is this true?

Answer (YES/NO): NO